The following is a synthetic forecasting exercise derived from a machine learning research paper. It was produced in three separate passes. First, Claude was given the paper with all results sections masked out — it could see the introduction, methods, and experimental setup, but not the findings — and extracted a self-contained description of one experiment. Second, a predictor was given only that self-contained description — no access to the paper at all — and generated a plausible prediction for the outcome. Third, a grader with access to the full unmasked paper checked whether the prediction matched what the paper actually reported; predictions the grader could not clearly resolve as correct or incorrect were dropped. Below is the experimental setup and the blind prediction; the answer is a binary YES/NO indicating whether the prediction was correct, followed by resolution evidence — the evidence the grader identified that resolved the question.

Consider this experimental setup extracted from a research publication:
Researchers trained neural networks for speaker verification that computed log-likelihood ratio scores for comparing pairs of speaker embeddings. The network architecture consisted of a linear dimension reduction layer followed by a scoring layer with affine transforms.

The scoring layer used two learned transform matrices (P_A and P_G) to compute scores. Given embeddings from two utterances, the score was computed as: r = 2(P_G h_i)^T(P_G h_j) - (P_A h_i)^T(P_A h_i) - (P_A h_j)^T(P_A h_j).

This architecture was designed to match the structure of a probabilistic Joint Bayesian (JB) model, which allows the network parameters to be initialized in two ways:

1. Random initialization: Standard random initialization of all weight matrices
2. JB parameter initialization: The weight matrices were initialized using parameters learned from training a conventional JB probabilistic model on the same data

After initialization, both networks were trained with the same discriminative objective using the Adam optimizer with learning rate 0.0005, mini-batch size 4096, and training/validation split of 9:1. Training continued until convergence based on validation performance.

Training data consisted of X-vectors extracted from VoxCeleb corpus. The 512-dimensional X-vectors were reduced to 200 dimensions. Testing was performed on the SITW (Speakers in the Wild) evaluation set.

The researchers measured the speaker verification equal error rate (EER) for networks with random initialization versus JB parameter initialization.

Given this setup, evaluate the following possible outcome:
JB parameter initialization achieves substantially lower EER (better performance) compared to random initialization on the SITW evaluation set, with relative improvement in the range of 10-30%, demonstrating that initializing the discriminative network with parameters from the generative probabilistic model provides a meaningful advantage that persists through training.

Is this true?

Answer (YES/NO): NO